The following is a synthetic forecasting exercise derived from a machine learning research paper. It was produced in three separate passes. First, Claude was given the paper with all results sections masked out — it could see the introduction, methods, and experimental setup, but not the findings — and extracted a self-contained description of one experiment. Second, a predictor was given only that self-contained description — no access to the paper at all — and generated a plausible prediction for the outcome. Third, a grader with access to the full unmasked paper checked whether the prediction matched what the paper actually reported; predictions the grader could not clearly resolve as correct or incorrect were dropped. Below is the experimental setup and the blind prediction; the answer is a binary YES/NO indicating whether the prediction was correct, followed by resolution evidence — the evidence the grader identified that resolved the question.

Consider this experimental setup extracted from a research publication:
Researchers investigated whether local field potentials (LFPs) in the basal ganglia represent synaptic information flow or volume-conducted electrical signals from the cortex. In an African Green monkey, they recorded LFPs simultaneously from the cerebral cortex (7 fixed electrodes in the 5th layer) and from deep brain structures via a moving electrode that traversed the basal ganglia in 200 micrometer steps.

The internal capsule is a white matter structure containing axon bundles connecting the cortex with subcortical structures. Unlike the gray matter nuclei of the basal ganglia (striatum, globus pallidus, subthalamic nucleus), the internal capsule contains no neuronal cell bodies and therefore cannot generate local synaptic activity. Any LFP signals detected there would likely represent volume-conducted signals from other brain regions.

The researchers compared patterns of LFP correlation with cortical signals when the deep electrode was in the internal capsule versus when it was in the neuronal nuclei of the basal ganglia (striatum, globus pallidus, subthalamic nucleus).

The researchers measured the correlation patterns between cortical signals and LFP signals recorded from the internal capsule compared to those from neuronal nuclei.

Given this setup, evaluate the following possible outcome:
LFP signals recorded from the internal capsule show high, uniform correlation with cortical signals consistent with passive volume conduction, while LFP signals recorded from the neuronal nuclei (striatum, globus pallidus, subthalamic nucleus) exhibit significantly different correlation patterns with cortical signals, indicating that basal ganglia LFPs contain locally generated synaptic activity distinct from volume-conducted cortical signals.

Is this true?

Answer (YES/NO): YES